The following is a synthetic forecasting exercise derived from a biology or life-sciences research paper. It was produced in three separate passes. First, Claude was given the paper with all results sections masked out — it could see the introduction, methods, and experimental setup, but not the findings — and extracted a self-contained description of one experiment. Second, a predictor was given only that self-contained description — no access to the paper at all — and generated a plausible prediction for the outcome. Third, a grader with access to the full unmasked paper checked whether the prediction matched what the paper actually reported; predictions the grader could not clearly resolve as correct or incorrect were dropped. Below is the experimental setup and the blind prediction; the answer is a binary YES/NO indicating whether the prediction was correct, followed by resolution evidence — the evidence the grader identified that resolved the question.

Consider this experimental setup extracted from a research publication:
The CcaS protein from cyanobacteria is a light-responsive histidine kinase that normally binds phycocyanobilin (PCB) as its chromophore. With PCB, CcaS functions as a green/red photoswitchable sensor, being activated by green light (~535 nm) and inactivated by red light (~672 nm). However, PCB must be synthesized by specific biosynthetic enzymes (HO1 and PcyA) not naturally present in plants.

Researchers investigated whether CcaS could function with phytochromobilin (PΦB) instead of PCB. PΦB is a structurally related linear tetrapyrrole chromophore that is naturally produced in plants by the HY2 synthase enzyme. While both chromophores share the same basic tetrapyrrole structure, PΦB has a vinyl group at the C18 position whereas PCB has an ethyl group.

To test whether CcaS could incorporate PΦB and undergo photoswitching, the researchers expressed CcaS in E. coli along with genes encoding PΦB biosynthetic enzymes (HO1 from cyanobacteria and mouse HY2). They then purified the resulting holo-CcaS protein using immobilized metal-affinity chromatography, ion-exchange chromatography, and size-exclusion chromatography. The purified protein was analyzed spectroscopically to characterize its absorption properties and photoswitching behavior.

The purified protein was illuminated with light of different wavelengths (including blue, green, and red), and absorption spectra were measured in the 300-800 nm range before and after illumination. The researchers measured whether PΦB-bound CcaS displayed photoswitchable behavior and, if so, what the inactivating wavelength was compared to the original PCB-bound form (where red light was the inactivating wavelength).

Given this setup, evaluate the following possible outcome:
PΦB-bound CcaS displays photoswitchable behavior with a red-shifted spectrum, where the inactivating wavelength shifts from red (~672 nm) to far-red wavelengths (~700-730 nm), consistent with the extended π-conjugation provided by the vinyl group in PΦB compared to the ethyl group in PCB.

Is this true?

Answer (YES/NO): NO